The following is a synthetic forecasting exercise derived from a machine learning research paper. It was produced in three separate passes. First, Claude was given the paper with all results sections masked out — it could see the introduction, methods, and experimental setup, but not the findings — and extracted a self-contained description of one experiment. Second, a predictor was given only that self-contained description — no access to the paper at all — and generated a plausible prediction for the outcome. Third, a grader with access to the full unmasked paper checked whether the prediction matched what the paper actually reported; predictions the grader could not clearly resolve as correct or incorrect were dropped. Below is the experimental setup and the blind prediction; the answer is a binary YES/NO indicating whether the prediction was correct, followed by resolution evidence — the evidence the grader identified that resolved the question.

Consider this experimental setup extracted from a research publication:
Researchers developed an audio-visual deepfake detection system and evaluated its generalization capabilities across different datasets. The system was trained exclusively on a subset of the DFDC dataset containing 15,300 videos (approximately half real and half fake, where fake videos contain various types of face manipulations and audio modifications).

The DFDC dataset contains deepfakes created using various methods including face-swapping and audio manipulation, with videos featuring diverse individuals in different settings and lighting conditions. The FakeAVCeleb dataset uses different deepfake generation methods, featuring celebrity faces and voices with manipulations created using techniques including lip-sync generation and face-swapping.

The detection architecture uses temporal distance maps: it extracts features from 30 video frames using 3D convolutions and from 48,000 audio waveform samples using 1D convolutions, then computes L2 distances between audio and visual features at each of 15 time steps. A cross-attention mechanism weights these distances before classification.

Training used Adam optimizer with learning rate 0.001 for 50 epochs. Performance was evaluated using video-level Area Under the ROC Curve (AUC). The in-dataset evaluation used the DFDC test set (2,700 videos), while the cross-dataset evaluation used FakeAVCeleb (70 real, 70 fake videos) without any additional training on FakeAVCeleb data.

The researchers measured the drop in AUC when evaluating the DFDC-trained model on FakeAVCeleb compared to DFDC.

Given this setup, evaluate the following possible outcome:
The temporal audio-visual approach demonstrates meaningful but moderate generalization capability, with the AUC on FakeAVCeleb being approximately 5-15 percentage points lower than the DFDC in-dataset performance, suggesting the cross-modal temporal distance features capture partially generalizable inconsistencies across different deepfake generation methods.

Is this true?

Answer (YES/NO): YES